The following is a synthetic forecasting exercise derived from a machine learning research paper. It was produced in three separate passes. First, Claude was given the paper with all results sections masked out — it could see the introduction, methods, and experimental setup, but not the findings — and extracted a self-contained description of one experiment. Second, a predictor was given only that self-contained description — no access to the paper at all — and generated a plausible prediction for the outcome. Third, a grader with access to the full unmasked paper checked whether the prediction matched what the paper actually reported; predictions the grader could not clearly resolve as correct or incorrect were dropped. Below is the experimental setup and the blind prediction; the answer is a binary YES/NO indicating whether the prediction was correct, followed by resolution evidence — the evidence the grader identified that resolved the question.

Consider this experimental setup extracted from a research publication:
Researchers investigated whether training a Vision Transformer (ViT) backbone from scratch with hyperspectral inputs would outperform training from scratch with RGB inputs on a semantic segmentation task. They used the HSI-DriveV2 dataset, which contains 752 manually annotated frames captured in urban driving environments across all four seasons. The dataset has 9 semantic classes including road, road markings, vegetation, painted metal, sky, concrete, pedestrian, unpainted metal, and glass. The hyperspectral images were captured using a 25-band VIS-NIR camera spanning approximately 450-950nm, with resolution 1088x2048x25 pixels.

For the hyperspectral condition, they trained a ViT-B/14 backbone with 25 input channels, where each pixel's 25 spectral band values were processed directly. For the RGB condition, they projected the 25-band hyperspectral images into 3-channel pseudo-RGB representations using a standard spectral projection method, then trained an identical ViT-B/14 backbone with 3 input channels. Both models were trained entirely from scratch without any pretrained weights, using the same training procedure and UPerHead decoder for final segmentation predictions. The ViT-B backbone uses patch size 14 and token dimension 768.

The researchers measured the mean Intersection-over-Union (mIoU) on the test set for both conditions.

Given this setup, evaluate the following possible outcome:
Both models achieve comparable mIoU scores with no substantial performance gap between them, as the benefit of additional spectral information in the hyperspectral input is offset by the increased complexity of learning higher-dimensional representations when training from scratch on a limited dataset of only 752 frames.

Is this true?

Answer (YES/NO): NO